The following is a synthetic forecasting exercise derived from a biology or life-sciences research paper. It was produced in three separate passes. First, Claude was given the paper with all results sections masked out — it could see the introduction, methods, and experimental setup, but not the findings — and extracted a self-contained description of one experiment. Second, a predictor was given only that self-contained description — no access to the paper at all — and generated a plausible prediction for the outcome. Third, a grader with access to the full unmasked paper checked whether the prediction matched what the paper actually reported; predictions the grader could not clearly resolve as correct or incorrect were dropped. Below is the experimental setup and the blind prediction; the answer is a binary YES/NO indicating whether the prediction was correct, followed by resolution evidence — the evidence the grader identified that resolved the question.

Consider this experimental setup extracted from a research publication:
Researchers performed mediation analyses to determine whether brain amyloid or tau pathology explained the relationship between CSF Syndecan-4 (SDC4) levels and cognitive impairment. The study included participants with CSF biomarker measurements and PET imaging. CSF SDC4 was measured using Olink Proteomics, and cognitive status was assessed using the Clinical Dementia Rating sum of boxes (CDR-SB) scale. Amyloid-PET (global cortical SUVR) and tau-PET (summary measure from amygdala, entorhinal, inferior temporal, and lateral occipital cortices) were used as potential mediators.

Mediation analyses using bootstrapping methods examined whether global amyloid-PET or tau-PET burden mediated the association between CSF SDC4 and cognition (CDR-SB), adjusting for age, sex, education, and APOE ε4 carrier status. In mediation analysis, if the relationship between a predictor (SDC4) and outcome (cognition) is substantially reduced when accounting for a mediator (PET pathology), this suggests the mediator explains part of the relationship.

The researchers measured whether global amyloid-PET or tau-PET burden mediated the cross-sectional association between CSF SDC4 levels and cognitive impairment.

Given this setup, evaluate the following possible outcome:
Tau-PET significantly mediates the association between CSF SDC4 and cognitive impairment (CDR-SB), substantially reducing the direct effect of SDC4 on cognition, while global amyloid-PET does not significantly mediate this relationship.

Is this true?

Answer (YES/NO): NO